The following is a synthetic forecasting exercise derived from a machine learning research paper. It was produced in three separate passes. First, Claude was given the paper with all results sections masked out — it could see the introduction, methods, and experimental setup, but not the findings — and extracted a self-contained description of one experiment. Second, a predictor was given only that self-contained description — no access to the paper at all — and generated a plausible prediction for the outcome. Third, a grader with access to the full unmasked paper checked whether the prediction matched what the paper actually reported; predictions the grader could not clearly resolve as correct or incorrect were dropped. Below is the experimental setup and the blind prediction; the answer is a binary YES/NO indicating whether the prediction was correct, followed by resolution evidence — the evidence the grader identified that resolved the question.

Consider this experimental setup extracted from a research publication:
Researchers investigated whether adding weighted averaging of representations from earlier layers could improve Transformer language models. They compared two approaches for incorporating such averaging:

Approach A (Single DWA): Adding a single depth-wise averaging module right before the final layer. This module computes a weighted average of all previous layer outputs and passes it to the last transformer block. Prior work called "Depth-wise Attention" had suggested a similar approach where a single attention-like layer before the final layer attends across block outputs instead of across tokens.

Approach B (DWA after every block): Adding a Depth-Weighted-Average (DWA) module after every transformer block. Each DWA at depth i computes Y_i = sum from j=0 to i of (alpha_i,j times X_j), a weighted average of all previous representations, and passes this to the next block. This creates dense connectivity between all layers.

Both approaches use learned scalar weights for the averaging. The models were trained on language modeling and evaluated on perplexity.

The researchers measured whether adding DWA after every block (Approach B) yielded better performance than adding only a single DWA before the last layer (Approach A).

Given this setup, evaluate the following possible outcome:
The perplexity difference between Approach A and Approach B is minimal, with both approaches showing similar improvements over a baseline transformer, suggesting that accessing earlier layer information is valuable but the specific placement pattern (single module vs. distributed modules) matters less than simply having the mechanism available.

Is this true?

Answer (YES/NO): NO